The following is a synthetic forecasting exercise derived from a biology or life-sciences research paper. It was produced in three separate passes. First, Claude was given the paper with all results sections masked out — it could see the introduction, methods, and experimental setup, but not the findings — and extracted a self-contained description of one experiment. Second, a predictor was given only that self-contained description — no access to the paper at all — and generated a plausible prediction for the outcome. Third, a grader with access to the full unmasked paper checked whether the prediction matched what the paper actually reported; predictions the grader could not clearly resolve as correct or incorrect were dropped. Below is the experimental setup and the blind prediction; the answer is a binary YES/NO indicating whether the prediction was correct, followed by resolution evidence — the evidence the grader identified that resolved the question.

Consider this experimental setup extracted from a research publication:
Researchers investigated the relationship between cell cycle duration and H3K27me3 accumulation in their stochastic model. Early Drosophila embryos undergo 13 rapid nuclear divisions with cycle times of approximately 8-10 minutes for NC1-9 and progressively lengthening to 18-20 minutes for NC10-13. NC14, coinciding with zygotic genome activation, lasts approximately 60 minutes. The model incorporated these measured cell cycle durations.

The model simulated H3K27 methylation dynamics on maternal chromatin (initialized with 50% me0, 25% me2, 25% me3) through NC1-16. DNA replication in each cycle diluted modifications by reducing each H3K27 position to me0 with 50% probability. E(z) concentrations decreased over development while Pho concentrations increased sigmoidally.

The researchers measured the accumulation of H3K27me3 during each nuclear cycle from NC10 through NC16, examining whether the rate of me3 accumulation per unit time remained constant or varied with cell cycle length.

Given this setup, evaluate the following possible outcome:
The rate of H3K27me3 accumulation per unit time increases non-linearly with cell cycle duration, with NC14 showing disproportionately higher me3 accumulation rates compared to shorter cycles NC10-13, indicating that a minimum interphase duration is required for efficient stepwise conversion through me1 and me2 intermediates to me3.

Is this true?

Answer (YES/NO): YES